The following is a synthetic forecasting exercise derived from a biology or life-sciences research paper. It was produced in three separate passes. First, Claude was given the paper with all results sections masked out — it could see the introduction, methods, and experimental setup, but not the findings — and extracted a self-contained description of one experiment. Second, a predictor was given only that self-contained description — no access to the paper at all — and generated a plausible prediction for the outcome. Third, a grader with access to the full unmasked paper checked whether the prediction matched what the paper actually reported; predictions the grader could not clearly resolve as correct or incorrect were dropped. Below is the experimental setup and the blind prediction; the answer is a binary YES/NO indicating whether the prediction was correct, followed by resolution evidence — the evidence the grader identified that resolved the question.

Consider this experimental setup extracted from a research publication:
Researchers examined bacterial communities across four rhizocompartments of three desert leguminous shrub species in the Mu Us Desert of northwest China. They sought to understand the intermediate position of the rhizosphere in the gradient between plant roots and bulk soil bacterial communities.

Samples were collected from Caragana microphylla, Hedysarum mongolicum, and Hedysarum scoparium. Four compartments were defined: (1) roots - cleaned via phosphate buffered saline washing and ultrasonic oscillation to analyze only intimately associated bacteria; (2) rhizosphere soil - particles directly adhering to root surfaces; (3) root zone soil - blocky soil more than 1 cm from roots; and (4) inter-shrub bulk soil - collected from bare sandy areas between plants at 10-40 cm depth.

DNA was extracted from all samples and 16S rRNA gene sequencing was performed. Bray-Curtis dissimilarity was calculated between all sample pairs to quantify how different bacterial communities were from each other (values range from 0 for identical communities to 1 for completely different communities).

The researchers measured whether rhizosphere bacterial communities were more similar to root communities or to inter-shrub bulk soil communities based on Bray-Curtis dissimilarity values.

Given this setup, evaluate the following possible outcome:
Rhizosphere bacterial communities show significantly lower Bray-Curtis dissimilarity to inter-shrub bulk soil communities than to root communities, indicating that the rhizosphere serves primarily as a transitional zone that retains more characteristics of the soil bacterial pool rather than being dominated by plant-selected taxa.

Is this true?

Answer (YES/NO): YES